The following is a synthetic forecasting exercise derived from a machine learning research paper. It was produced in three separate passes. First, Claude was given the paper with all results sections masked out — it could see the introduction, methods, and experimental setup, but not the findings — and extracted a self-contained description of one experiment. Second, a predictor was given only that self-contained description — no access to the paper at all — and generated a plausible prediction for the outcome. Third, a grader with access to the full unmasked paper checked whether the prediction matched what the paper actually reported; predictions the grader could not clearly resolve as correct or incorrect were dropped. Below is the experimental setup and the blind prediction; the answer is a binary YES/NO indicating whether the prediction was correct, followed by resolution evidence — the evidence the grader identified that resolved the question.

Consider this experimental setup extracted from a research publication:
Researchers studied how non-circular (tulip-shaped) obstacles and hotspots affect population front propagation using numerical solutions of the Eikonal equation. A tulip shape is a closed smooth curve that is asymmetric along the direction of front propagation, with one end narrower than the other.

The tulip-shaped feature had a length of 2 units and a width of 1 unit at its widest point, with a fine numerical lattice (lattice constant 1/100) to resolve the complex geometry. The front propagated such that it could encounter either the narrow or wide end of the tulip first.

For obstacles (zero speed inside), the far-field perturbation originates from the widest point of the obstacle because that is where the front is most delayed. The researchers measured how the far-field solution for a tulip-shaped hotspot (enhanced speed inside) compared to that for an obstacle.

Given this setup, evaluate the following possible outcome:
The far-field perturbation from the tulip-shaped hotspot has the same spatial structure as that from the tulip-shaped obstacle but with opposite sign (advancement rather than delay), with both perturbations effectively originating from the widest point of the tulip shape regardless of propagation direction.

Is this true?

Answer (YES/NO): NO